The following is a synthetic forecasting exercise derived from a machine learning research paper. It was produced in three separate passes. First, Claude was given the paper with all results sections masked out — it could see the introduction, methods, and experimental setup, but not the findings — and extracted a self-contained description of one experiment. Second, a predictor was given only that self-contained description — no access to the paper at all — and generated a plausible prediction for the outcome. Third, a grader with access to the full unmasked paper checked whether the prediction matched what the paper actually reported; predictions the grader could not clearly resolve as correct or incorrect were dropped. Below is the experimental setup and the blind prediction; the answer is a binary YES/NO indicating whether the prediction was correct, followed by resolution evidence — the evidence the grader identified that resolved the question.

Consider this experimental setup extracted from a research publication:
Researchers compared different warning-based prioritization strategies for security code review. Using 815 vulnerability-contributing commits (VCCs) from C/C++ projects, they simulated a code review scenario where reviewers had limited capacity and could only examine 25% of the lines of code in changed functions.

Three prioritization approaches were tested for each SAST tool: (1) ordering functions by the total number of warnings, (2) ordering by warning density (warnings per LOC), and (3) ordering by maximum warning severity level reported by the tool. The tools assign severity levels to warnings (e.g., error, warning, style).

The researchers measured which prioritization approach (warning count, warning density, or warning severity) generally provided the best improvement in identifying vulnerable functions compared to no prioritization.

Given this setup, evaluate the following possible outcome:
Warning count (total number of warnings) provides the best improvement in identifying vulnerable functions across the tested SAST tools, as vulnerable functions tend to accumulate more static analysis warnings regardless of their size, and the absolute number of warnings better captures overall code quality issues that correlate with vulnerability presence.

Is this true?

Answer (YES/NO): NO